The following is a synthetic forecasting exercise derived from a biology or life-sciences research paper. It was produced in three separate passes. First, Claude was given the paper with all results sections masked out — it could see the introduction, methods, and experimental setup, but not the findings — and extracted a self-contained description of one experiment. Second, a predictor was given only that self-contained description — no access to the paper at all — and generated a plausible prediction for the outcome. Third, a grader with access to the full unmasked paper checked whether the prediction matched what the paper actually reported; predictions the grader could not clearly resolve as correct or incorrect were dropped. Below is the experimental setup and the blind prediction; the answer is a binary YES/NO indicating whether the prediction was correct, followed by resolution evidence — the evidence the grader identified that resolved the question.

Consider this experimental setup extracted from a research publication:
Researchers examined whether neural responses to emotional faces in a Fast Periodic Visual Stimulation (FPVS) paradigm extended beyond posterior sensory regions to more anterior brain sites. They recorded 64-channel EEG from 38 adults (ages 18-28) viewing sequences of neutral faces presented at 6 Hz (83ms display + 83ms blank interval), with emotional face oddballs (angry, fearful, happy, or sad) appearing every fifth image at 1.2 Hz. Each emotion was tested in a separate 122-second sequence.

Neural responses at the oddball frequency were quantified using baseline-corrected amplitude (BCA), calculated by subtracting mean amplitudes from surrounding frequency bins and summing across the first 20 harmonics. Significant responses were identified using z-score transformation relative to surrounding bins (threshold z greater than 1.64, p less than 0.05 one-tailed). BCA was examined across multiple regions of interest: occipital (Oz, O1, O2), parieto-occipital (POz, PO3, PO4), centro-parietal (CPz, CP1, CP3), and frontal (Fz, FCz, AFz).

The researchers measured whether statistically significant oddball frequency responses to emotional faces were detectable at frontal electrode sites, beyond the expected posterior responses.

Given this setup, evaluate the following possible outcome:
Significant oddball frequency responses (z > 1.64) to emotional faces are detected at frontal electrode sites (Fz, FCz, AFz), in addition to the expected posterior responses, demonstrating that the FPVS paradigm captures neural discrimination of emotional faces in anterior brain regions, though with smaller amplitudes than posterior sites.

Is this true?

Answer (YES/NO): YES